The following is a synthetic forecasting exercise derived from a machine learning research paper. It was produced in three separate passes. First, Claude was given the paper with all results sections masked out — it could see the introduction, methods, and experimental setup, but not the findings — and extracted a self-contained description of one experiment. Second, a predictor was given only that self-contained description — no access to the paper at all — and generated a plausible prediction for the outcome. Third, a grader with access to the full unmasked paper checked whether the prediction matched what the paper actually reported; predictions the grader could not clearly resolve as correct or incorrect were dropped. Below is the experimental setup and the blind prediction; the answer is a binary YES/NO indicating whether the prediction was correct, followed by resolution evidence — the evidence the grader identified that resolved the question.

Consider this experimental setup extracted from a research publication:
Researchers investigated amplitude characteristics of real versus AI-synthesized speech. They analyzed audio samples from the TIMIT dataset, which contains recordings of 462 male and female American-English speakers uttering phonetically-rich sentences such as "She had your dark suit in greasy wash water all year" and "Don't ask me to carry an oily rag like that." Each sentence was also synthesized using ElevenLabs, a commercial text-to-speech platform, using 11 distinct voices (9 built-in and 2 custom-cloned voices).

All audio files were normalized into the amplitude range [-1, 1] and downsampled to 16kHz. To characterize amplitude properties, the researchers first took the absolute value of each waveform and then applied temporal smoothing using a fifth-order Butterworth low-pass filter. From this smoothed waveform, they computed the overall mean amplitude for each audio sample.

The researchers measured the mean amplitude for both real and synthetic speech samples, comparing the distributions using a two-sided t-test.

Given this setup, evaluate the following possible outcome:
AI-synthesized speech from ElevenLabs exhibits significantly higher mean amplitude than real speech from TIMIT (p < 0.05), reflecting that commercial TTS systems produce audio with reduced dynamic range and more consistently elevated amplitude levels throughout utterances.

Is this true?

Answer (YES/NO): YES